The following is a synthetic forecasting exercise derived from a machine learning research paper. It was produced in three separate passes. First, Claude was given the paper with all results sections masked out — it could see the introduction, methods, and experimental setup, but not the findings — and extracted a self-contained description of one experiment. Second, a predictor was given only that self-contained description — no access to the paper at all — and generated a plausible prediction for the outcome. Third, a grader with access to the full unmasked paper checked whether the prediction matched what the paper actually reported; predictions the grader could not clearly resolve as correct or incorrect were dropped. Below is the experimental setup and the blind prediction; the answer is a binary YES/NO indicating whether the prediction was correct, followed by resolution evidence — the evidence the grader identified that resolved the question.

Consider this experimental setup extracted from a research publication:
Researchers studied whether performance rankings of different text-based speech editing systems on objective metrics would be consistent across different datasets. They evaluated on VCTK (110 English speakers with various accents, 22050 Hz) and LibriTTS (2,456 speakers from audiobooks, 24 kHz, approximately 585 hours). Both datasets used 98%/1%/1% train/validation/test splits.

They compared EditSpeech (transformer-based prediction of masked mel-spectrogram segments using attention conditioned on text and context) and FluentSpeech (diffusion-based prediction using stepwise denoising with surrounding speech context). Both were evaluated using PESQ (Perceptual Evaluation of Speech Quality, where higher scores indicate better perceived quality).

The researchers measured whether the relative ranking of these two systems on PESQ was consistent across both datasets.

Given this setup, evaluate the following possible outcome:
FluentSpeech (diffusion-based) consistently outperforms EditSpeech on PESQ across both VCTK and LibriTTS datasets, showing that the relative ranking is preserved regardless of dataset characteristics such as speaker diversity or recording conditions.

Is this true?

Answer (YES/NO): YES